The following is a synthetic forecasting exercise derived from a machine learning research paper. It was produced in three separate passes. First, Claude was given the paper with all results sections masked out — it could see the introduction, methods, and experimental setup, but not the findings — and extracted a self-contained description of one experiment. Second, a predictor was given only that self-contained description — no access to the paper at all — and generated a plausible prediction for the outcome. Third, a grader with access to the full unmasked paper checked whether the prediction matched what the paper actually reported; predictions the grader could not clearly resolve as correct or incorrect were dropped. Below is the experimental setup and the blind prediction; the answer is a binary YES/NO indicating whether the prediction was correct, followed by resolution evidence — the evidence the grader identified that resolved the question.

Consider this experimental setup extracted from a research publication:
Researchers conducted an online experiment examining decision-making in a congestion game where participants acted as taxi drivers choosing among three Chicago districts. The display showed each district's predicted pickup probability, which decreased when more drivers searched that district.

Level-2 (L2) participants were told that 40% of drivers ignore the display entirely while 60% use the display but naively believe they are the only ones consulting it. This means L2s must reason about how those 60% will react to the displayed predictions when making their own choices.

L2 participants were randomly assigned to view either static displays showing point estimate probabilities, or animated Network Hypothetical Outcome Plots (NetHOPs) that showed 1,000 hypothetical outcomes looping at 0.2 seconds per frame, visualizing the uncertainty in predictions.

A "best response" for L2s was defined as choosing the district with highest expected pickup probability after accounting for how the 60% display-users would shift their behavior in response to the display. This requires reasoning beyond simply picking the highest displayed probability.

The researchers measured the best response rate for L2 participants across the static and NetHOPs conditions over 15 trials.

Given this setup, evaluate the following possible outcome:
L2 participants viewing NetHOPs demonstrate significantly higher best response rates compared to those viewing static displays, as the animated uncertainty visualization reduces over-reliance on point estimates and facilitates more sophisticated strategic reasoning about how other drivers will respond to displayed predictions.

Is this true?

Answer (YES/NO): NO